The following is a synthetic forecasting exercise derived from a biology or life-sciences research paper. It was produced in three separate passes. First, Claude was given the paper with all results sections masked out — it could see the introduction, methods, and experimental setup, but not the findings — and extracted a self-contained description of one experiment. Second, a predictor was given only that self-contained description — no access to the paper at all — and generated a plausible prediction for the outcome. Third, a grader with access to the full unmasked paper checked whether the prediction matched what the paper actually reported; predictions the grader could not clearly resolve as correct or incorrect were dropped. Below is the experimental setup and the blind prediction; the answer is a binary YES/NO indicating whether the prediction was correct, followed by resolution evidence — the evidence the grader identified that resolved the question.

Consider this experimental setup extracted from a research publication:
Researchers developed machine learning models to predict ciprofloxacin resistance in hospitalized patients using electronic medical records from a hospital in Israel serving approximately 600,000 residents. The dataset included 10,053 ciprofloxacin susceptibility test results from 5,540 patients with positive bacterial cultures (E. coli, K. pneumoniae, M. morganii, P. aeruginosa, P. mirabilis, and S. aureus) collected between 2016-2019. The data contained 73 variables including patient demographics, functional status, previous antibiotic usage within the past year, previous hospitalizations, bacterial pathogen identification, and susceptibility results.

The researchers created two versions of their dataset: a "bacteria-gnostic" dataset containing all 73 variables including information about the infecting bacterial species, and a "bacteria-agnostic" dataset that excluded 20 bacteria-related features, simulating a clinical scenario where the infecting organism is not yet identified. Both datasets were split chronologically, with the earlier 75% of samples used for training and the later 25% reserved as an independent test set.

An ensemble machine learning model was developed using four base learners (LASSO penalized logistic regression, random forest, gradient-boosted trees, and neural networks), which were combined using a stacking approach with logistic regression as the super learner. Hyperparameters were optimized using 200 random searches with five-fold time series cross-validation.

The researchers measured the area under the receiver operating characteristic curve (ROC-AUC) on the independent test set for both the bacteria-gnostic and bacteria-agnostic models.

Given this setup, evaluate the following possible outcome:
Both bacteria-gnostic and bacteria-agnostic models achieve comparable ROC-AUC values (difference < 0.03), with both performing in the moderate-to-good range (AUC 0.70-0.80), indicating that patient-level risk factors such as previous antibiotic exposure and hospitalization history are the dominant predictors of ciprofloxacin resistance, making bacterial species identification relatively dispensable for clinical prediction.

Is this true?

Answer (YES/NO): NO